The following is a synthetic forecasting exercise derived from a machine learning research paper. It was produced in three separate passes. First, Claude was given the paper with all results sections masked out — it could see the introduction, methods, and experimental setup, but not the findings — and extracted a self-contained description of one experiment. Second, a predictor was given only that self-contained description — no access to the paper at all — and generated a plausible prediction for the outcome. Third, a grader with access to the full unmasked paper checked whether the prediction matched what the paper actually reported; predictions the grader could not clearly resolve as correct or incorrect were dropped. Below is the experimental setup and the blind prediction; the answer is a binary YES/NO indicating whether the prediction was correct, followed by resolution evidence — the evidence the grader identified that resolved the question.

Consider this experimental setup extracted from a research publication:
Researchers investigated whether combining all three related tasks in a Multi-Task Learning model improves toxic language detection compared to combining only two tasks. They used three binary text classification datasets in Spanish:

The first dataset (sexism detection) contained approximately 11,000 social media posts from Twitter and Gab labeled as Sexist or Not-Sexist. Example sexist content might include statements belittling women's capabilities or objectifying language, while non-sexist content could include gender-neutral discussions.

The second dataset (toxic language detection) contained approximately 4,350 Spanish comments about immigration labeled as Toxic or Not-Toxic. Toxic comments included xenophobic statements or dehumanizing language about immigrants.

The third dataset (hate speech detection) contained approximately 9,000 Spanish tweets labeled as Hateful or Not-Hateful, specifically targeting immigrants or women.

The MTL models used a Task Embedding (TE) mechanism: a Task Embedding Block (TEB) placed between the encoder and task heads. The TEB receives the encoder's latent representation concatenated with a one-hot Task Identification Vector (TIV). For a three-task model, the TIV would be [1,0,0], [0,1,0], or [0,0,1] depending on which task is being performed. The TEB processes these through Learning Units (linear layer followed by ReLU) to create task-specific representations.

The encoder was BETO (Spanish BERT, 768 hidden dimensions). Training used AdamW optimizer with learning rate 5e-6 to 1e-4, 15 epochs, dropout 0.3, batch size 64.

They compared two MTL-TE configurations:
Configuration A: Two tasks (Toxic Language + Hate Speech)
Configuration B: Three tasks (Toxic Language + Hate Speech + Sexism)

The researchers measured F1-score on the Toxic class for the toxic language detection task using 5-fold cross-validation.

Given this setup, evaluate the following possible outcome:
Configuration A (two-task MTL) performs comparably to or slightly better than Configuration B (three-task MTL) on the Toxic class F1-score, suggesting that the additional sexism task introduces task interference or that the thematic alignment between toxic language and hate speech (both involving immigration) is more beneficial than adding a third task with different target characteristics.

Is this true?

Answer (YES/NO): NO